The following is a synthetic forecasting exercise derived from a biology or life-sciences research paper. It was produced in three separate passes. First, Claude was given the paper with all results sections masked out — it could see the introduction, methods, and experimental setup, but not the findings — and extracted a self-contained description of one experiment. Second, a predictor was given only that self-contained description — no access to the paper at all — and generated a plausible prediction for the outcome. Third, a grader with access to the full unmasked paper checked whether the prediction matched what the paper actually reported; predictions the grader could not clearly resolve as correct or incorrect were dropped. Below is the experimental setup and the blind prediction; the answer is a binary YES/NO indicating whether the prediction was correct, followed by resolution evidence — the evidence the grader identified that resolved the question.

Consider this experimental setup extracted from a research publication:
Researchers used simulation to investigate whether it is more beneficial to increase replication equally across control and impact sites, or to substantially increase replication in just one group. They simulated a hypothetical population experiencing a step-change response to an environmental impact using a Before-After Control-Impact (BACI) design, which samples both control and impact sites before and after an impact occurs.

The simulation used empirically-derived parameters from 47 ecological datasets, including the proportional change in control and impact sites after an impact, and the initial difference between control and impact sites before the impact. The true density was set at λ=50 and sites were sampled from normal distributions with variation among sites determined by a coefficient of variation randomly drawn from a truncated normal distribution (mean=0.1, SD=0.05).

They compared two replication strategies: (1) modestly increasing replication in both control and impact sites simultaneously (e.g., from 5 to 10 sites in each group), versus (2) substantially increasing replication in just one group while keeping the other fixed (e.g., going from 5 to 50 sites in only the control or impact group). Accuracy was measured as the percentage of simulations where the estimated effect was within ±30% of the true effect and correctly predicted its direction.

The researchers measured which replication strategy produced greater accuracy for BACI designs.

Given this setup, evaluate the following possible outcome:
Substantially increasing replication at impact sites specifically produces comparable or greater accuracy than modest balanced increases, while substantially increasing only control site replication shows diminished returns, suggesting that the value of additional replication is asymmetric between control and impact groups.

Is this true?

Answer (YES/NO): NO